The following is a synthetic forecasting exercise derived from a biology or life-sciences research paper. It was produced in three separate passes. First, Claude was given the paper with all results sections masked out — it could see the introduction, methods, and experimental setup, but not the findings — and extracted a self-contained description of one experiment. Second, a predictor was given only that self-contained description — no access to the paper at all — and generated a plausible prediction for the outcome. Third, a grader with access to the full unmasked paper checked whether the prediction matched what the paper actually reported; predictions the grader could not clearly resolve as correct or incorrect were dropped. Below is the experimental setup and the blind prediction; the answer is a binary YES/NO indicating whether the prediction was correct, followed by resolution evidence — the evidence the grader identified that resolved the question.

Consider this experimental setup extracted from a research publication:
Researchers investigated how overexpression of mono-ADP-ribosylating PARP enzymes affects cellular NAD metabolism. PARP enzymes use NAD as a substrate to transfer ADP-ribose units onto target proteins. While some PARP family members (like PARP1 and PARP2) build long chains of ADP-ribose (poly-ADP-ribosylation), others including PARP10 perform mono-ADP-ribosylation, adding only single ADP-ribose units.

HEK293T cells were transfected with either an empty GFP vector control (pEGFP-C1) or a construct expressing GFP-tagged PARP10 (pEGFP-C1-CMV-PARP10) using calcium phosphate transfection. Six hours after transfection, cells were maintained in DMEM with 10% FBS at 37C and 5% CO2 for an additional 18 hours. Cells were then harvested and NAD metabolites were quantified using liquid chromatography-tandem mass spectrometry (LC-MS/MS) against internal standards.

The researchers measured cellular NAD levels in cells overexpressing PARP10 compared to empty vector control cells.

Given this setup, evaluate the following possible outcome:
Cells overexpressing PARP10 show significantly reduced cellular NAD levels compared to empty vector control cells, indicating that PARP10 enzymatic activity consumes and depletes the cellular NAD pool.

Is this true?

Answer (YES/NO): YES